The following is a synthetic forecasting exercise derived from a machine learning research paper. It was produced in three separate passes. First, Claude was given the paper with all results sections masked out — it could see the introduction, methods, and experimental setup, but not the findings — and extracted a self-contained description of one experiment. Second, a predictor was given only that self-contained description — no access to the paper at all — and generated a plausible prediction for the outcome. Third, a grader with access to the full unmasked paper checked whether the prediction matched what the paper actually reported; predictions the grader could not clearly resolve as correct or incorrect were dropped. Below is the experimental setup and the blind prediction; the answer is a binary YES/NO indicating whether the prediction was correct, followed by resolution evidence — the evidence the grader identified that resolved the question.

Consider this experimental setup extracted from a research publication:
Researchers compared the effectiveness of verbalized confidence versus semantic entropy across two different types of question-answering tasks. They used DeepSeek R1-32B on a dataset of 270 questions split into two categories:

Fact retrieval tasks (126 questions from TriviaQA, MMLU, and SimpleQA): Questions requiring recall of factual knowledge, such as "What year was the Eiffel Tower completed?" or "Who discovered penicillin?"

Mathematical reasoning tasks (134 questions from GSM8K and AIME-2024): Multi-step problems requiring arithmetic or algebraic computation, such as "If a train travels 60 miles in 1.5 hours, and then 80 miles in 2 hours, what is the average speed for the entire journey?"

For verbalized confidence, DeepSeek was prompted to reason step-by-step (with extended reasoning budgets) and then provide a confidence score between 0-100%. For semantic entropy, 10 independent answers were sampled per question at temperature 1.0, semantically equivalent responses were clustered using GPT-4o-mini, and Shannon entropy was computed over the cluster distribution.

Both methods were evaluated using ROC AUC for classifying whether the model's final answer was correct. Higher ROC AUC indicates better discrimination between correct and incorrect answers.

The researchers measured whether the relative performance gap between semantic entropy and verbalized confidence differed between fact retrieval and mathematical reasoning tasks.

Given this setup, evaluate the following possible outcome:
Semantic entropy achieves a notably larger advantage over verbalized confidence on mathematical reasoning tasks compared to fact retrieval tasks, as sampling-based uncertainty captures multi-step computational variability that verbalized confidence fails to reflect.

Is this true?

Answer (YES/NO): YES